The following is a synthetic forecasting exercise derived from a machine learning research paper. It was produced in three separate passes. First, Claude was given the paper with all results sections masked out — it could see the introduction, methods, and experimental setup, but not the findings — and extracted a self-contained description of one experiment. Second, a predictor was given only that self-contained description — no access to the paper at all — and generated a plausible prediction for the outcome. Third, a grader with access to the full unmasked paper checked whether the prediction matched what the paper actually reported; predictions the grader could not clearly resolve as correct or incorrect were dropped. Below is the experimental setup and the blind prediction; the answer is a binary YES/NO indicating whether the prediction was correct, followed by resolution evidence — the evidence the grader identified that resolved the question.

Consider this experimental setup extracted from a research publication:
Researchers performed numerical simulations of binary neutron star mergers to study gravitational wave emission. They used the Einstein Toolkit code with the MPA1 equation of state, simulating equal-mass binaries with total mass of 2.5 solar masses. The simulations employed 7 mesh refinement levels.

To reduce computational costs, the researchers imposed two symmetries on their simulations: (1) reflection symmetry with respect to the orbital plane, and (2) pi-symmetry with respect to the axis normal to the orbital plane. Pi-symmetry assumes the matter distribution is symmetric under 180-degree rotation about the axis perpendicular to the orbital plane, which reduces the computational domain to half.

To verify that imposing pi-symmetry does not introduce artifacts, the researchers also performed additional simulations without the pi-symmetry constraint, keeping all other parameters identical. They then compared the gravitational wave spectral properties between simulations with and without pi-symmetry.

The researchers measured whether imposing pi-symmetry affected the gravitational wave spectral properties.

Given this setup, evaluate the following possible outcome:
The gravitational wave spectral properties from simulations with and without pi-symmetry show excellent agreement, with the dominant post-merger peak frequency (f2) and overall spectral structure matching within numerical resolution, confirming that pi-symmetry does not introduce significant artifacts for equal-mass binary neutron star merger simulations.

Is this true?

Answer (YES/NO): YES